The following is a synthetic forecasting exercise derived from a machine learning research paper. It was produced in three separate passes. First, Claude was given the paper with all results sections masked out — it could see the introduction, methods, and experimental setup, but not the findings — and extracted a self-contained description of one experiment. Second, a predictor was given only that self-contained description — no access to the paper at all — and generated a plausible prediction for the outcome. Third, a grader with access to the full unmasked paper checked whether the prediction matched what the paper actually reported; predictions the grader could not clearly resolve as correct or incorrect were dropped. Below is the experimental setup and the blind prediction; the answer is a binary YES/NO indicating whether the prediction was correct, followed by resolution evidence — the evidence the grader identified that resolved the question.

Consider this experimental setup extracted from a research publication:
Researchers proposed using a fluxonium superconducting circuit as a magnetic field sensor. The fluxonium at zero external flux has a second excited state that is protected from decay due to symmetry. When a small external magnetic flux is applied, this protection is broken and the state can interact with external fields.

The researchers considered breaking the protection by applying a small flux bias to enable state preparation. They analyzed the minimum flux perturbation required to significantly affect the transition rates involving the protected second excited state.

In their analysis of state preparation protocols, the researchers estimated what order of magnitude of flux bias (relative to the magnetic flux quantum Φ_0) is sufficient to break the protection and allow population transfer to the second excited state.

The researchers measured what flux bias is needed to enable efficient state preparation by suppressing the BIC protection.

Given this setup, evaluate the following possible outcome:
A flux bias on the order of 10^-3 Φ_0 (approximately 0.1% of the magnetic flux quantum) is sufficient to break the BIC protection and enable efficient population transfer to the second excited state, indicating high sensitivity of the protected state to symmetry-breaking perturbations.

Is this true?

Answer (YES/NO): YES